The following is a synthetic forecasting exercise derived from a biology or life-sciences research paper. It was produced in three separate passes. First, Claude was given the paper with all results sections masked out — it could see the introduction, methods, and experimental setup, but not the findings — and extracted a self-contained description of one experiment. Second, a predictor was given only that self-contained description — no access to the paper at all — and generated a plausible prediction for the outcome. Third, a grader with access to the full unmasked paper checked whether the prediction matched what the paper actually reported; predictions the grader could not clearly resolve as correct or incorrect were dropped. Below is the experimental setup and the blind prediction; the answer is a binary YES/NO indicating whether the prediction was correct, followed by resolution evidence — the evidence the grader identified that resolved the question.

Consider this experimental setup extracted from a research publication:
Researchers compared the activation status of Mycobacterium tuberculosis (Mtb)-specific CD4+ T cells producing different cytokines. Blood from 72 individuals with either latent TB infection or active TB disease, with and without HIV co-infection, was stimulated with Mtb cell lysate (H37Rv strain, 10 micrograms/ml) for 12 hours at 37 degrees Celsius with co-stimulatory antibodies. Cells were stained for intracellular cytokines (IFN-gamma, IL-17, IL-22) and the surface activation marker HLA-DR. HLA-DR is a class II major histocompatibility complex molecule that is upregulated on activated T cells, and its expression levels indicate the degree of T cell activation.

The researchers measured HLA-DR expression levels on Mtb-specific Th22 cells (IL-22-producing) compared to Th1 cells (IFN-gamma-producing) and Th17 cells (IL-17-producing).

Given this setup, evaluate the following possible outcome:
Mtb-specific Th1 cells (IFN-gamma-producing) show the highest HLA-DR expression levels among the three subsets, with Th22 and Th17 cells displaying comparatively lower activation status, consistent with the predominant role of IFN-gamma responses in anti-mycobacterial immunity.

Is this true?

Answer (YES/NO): NO